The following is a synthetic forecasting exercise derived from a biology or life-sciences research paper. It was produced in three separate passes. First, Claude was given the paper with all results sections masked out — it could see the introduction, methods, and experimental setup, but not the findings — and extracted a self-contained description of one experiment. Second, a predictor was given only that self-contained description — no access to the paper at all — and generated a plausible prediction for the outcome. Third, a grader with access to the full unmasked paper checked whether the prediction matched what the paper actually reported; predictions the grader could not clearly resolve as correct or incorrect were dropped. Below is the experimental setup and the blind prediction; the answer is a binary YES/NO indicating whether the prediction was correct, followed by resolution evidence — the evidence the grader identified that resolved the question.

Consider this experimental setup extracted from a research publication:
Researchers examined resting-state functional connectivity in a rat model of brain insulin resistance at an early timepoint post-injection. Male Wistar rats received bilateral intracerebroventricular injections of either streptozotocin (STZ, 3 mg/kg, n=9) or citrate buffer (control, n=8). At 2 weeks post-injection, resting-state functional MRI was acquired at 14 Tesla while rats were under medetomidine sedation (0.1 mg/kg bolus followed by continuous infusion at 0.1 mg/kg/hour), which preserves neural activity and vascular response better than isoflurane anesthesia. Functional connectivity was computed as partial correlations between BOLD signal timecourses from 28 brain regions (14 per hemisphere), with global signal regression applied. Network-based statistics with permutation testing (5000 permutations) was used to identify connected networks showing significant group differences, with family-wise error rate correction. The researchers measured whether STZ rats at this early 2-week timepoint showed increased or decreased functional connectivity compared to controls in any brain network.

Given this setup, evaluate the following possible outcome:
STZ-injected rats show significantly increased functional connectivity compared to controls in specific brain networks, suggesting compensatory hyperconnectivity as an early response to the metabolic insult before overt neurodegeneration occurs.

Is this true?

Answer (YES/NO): YES